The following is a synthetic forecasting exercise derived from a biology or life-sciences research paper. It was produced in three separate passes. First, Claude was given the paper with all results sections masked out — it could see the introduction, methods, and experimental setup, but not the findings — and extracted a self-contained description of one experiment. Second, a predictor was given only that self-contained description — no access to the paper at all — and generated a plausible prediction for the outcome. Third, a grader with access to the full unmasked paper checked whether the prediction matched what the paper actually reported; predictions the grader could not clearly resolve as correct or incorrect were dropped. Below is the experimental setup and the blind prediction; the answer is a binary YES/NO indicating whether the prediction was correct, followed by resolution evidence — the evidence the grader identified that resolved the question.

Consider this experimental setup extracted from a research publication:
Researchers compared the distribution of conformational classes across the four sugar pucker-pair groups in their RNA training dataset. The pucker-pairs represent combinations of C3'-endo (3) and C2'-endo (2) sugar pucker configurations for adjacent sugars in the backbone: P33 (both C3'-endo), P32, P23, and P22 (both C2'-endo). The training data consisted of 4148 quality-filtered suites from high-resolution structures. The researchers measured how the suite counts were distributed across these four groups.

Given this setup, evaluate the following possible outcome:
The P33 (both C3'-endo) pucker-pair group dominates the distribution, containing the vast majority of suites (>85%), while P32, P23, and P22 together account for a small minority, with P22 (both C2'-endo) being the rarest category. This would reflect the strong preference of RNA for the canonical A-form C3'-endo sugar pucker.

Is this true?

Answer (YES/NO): YES